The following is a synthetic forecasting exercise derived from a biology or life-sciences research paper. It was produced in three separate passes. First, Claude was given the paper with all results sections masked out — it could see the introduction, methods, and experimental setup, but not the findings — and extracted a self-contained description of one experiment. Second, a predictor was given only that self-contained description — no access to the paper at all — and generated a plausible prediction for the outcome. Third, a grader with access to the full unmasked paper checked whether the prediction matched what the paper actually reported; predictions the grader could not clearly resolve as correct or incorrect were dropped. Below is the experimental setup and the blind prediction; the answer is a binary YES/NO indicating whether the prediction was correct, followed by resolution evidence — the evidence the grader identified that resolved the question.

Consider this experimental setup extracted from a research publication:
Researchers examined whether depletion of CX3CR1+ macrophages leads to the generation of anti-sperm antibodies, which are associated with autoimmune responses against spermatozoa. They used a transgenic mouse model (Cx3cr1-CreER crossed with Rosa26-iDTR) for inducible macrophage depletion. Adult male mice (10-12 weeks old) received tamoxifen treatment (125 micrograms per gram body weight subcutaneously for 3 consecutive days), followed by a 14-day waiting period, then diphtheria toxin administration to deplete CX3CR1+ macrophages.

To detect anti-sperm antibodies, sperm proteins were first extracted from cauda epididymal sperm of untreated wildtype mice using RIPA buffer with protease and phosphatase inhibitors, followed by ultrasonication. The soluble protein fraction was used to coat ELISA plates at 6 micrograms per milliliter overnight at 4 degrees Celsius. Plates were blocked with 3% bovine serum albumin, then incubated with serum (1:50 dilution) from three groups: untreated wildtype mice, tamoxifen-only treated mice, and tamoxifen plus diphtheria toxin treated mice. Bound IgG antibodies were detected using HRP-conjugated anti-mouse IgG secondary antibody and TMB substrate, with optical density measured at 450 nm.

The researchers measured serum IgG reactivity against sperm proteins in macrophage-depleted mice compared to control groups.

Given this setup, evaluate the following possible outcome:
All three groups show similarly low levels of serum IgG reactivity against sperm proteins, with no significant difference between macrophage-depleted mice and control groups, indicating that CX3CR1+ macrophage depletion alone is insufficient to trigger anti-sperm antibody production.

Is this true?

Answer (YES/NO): YES